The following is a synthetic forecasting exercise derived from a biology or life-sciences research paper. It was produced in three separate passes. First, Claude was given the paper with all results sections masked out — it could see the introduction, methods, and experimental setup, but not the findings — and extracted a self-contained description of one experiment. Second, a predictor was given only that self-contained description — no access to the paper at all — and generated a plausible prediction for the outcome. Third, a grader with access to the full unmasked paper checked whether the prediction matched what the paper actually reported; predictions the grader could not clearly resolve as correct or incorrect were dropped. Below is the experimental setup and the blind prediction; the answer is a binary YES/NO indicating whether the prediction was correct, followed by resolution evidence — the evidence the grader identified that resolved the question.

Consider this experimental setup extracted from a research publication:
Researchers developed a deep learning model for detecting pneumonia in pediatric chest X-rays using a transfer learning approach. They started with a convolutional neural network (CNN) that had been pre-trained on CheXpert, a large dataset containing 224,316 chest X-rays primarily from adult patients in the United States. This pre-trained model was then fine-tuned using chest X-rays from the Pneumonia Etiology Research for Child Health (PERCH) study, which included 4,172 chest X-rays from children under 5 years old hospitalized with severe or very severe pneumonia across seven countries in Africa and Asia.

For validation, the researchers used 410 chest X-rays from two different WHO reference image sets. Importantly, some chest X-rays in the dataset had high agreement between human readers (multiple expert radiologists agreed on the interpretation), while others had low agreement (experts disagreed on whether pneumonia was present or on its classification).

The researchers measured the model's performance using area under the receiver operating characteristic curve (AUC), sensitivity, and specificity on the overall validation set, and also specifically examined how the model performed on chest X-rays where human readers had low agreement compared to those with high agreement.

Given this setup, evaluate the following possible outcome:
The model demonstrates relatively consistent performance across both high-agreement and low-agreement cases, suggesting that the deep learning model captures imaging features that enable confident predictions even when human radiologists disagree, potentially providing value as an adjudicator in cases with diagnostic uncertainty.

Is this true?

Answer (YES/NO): NO